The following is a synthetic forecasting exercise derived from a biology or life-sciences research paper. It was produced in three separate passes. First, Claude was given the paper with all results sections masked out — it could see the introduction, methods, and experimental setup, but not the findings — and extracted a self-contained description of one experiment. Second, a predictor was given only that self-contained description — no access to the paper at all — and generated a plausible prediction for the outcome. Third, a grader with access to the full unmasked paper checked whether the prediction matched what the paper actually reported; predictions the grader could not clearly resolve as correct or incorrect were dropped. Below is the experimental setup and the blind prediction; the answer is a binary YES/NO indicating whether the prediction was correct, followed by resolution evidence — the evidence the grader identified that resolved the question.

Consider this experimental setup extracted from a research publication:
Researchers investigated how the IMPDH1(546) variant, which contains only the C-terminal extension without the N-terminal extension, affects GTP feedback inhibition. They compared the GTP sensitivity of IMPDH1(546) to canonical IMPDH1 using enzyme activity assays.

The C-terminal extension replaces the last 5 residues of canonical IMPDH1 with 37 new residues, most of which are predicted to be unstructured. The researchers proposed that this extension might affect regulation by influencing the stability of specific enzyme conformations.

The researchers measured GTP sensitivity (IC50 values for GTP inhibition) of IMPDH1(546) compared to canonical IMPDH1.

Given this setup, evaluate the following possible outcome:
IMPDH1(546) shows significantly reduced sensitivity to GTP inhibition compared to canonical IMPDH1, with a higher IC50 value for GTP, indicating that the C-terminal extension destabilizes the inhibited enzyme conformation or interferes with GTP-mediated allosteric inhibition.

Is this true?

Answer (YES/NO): YES